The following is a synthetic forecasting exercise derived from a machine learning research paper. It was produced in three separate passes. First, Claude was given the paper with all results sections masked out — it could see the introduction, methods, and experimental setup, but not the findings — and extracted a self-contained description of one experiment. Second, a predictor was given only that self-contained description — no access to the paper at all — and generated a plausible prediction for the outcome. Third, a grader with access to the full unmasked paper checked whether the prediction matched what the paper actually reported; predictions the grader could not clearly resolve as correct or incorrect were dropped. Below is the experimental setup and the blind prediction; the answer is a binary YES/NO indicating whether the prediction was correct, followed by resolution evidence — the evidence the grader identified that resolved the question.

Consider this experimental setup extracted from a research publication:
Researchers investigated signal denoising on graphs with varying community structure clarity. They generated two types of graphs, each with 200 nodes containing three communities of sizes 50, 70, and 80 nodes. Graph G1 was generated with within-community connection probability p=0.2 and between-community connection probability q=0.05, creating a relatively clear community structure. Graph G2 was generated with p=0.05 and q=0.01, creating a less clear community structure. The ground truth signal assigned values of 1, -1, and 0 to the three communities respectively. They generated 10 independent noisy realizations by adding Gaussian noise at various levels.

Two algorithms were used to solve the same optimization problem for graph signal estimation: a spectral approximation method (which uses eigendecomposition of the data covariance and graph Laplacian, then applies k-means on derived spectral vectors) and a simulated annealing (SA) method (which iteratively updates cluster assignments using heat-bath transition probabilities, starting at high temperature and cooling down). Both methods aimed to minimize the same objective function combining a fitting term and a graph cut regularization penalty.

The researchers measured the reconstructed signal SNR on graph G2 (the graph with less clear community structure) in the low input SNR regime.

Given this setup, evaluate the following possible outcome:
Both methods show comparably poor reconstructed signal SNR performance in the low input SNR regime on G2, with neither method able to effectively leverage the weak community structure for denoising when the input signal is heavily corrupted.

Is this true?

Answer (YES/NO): NO